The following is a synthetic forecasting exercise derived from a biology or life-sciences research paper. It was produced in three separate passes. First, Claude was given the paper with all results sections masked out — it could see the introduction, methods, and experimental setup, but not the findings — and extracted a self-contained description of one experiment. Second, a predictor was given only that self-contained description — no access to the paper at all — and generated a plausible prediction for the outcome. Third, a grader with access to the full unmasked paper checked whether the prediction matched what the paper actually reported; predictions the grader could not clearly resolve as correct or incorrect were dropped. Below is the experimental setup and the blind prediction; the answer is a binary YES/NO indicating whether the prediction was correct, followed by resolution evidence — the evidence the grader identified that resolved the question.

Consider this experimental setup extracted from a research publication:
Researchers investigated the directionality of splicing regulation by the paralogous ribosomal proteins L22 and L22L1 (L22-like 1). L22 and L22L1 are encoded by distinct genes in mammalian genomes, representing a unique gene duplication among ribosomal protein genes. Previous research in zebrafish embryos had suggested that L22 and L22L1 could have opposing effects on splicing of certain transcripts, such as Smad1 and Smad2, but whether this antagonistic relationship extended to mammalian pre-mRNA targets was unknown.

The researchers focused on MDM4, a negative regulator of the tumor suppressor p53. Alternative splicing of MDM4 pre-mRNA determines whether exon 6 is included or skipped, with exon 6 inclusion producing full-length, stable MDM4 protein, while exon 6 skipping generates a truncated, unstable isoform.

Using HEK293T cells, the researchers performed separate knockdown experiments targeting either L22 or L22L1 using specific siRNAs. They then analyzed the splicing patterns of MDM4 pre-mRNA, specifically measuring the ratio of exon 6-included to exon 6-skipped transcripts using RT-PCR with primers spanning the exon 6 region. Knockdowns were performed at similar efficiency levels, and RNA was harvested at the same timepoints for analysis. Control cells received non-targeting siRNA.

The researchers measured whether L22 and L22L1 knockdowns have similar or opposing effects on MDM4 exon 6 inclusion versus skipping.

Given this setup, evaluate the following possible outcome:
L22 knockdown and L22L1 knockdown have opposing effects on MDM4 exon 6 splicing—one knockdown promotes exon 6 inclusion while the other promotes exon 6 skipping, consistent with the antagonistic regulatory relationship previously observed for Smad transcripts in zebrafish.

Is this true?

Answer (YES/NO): NO